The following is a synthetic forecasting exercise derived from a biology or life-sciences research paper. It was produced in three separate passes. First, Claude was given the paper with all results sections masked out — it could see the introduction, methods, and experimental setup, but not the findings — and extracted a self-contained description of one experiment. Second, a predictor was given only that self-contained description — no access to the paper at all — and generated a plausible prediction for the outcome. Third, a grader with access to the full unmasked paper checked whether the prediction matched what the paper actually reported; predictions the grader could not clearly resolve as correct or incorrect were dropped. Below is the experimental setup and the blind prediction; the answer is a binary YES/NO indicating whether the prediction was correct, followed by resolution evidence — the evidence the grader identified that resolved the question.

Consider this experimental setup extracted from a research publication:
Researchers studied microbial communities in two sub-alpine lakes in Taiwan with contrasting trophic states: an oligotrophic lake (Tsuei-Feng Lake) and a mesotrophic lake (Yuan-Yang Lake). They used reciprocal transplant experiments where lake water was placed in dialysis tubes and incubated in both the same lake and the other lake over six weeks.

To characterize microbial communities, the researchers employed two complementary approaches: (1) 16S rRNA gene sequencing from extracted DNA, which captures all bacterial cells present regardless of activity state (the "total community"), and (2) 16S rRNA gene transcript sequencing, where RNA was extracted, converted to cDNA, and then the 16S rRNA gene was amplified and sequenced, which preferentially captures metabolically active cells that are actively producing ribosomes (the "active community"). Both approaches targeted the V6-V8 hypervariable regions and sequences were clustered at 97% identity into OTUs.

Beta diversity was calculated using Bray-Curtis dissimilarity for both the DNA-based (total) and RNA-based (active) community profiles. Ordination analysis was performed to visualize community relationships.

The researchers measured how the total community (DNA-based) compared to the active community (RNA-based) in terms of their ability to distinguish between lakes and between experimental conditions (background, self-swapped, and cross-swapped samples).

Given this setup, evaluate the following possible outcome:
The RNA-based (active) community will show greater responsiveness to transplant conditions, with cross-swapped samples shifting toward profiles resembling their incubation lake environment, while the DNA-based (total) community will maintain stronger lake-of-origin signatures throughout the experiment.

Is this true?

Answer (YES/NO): NO